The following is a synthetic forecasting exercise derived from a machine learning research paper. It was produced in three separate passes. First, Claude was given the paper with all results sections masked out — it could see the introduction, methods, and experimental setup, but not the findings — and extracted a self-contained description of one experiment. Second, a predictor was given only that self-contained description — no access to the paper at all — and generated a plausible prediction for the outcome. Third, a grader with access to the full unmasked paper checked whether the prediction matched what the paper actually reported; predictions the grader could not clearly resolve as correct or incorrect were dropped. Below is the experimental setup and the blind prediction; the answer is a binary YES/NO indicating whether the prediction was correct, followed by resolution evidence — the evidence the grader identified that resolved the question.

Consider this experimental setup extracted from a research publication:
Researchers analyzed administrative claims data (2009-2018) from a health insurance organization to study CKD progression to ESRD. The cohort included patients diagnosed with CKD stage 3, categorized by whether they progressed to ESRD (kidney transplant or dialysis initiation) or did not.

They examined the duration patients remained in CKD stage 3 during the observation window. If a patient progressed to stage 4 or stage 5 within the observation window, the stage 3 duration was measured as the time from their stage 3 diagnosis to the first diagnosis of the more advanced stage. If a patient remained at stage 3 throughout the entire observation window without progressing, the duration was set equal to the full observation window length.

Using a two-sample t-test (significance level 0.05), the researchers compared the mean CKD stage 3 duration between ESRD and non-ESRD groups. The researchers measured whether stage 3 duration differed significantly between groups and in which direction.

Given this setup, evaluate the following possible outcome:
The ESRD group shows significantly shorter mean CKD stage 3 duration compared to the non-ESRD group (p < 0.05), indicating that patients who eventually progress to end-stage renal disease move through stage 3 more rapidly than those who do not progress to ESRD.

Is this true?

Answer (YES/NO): YES